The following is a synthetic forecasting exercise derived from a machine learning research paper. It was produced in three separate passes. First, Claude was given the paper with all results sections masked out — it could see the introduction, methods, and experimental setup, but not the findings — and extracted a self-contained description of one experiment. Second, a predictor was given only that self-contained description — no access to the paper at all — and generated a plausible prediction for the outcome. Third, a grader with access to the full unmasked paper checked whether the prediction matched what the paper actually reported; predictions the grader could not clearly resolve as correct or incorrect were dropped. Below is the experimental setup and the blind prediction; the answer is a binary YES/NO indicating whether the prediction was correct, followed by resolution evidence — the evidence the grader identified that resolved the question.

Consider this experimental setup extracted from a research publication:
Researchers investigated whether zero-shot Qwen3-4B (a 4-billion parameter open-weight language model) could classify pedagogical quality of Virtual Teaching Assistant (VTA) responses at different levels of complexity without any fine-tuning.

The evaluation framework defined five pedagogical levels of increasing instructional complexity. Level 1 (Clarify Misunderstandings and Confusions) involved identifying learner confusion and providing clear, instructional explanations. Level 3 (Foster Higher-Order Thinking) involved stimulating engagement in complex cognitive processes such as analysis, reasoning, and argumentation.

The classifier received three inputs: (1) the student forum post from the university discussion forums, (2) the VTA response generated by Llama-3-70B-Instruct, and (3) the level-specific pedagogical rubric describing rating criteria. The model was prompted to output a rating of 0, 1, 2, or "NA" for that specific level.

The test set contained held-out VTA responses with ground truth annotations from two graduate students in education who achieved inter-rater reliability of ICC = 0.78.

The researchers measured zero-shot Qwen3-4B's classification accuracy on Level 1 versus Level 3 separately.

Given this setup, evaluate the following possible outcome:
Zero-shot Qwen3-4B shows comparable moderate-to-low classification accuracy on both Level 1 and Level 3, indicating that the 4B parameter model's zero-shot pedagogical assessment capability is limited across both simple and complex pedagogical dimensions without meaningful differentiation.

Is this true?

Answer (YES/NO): NO